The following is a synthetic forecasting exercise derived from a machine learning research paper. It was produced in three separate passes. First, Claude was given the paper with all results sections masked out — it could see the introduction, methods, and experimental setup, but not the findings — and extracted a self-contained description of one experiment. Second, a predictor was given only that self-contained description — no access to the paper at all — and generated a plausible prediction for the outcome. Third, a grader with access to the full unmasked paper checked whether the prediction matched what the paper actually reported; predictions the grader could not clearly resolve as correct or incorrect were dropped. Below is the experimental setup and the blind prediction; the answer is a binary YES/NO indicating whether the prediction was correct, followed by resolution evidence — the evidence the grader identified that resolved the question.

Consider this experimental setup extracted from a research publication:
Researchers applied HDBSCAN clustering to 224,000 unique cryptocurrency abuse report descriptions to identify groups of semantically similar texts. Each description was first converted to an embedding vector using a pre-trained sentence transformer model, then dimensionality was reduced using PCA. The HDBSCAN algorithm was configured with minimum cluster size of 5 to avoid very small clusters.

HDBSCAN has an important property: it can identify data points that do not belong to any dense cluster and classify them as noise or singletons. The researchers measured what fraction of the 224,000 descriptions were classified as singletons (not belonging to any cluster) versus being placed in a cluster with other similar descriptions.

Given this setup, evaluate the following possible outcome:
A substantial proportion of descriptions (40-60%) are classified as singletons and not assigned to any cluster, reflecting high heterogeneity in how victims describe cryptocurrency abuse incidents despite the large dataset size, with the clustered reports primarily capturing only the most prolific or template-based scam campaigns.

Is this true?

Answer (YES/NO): NO